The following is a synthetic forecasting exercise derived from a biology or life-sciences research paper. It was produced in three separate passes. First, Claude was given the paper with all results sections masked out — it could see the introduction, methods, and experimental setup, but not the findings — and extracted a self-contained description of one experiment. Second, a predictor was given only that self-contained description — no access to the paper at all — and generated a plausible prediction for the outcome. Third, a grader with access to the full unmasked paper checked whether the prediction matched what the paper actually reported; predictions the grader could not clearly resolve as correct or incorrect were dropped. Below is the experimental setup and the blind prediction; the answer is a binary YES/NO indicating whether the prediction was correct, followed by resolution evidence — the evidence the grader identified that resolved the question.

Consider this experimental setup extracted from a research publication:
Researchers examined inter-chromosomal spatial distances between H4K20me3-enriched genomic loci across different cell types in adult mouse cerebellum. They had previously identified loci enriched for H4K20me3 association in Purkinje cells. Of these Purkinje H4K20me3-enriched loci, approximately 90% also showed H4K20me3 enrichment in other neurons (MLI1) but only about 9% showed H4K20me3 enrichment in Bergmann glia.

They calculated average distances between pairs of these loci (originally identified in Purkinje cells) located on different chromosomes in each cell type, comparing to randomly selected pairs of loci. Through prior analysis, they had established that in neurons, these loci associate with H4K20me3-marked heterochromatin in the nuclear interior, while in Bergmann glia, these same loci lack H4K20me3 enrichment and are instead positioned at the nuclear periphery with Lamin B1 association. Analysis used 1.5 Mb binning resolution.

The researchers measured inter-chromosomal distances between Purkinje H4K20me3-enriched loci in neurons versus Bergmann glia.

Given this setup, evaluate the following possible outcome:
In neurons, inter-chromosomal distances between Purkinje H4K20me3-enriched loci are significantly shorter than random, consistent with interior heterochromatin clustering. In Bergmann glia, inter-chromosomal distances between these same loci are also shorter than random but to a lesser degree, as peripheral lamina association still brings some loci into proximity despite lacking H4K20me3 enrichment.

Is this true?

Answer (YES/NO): NO